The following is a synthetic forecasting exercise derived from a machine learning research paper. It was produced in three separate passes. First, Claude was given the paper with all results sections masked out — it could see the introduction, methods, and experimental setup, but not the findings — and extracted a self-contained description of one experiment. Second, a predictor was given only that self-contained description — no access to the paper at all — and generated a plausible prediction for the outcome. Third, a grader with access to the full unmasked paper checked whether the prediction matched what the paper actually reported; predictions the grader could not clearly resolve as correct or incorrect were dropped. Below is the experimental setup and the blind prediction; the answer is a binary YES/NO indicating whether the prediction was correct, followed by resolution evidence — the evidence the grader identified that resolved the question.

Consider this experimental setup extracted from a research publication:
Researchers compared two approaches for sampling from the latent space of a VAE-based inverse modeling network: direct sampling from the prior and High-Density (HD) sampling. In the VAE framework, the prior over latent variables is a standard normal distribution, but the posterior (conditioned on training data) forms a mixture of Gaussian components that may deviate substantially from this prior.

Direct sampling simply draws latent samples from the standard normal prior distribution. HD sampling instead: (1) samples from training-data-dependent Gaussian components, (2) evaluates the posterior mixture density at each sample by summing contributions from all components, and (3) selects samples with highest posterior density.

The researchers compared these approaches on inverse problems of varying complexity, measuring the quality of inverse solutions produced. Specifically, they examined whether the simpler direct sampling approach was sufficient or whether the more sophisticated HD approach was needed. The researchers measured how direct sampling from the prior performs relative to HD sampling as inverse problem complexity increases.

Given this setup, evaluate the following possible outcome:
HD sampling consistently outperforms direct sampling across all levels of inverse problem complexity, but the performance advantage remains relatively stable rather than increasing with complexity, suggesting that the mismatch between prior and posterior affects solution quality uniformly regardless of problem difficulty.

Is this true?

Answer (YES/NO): NO